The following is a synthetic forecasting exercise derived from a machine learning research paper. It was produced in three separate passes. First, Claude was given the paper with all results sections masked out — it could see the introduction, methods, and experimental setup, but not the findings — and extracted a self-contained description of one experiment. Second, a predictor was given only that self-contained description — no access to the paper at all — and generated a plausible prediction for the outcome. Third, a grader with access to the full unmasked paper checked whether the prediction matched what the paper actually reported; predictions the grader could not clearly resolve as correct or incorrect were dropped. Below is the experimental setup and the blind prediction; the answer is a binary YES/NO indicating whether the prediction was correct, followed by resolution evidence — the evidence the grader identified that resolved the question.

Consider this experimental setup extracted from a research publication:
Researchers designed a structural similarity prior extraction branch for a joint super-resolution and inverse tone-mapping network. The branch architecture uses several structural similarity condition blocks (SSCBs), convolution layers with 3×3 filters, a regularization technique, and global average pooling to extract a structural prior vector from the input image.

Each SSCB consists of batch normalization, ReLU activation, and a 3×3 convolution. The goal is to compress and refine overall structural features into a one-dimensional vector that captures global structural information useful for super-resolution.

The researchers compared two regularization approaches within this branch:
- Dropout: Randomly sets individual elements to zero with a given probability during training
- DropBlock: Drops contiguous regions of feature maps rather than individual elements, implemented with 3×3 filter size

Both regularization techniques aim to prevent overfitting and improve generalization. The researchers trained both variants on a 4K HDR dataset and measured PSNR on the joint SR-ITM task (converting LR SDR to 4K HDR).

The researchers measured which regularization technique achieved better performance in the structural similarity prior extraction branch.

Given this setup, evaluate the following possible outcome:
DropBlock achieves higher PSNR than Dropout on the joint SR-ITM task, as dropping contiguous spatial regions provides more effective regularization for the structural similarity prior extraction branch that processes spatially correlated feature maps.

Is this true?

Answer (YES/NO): YES